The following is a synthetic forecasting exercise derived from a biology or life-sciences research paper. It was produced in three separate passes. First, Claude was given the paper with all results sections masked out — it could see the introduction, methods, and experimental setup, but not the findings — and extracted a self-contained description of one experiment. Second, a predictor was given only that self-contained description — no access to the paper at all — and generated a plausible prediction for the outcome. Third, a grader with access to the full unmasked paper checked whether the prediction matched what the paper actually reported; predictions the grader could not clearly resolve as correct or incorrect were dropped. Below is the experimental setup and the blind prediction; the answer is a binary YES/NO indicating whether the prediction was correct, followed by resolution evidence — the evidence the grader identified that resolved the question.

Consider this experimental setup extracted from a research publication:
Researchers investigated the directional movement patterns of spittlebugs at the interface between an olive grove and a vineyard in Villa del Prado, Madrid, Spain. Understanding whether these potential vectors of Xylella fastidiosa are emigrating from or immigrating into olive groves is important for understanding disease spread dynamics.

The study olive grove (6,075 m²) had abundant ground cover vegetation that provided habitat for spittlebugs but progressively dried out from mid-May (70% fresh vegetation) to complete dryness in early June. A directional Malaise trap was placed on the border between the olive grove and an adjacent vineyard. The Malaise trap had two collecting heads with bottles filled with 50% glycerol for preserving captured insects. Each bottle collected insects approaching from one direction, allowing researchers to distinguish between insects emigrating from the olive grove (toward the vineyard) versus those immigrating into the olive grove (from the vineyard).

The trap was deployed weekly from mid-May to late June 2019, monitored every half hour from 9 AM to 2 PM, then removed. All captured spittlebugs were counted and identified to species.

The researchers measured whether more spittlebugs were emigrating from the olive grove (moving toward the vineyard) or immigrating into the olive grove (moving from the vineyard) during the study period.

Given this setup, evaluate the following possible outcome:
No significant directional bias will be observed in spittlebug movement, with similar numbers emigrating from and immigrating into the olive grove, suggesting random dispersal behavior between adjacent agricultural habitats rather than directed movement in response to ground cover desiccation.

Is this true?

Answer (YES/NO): NO